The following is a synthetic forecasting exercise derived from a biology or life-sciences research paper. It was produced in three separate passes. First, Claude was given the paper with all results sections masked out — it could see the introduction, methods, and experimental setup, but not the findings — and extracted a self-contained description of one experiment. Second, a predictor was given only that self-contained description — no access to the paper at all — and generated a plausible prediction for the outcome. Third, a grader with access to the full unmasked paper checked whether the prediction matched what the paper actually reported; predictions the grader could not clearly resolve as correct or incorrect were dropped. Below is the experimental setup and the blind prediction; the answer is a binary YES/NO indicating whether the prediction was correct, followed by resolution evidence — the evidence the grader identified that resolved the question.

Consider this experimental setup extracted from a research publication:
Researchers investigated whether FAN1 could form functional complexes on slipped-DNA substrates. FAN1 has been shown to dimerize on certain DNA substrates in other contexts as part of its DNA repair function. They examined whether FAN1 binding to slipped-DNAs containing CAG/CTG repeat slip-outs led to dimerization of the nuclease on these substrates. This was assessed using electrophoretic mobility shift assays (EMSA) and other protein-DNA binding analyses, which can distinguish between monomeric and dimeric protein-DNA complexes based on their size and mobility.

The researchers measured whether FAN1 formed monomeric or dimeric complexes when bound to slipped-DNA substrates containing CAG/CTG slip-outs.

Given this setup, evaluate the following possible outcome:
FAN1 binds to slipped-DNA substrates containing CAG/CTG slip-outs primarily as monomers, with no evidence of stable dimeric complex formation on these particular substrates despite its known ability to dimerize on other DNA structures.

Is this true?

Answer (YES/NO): NO